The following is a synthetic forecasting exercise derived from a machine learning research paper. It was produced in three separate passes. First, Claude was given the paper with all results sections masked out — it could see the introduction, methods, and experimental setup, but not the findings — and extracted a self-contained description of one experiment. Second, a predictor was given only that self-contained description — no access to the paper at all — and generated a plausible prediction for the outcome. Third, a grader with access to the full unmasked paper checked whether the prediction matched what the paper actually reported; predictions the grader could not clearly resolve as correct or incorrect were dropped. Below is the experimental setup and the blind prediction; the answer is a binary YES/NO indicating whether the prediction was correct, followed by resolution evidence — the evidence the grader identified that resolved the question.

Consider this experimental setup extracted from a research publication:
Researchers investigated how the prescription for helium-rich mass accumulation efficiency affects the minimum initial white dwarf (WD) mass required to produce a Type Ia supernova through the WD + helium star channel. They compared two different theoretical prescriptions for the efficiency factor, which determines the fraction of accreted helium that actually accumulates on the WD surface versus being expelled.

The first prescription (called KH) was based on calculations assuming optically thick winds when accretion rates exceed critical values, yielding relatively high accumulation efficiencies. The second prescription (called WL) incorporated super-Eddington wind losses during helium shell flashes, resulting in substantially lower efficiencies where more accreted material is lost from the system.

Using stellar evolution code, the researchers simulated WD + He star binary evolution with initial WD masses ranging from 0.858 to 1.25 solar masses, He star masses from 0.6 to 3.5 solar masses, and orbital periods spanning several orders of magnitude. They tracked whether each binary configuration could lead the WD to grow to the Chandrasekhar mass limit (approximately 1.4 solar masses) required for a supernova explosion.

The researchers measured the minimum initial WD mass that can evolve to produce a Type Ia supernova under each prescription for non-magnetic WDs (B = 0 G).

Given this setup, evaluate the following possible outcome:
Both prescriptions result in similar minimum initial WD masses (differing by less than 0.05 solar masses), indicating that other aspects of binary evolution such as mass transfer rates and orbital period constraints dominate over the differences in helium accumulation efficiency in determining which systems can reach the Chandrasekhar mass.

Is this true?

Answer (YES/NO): YES